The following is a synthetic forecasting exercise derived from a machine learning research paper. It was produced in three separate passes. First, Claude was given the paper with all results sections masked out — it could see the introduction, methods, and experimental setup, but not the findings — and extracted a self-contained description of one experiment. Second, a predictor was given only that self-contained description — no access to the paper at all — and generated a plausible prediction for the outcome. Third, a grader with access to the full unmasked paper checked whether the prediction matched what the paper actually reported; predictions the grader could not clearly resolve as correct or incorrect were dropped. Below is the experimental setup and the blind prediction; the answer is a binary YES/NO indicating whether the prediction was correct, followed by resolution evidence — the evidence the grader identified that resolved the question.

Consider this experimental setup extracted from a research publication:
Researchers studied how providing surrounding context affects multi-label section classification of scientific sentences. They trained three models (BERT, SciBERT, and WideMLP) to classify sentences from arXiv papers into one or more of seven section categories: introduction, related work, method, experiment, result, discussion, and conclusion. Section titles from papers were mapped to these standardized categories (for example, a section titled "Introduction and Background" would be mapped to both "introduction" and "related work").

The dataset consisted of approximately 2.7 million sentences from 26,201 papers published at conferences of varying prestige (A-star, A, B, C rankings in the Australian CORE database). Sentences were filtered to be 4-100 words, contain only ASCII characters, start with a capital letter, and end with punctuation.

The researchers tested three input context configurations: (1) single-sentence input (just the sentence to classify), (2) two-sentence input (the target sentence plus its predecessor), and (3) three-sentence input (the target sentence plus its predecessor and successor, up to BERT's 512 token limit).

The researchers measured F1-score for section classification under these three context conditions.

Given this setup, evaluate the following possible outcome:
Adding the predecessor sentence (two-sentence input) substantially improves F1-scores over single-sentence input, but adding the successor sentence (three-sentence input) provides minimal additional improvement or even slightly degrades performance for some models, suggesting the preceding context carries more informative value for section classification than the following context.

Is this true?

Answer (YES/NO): NO